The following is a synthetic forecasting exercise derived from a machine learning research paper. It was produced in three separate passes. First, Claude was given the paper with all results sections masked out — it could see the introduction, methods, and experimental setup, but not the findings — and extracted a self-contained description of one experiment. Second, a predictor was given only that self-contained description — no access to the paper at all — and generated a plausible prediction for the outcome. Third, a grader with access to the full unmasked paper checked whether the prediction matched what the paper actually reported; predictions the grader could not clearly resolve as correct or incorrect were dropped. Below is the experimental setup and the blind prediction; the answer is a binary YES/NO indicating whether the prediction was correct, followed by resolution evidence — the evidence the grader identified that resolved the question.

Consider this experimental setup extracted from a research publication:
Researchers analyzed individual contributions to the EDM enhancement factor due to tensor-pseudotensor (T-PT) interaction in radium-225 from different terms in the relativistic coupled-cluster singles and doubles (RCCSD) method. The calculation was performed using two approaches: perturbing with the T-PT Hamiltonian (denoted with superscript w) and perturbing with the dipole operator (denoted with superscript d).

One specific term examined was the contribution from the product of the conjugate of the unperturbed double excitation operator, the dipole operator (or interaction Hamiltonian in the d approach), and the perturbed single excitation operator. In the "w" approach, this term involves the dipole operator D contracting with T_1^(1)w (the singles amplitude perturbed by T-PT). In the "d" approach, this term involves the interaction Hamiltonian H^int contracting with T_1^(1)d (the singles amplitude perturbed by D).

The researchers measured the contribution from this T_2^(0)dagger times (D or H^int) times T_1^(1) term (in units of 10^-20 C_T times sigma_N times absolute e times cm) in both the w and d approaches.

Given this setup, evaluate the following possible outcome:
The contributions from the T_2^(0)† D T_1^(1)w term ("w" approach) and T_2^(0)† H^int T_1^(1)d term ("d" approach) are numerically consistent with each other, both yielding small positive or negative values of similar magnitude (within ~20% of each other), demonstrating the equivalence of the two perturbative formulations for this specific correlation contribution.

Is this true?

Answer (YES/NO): NO